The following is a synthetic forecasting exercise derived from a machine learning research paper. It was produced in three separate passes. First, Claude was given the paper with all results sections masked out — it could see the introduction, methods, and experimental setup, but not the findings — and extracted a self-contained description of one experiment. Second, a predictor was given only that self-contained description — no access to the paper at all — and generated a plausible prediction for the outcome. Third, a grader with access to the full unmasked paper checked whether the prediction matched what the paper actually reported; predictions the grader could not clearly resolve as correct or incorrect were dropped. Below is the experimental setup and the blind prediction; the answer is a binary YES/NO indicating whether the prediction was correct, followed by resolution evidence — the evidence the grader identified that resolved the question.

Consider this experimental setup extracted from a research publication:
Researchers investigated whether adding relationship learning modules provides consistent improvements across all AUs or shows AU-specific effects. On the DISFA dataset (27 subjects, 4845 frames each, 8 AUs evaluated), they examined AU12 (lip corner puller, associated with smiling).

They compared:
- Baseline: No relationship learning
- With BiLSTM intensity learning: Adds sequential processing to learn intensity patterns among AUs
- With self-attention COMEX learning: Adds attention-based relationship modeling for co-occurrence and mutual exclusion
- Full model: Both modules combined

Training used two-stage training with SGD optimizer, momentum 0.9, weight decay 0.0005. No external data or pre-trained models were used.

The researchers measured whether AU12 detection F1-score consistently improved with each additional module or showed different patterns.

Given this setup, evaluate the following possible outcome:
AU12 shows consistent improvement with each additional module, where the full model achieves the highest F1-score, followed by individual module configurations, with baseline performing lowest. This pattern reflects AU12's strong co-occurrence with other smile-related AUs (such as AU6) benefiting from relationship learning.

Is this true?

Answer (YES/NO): NO